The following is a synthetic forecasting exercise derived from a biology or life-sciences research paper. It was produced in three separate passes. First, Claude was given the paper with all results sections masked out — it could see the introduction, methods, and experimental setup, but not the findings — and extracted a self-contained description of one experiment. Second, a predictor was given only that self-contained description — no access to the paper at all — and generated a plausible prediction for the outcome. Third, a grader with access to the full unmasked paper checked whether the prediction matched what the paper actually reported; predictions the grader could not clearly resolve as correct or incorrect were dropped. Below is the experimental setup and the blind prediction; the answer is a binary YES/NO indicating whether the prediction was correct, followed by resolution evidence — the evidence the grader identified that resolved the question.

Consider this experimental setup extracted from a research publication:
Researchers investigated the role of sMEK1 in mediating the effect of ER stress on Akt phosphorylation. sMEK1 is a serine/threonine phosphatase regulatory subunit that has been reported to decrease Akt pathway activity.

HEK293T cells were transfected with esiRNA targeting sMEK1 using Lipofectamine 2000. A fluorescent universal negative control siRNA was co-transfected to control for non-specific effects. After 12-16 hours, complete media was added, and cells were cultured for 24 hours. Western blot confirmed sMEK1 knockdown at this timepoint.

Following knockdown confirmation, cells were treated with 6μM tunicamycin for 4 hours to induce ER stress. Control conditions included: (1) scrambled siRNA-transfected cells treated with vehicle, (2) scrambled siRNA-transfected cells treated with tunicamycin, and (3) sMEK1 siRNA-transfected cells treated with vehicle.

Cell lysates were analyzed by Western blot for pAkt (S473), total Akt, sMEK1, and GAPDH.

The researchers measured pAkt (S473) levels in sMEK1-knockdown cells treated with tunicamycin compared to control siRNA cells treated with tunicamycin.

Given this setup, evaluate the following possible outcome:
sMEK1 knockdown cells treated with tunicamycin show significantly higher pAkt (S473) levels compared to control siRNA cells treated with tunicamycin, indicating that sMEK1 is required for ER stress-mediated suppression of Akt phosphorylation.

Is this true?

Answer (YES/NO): YES